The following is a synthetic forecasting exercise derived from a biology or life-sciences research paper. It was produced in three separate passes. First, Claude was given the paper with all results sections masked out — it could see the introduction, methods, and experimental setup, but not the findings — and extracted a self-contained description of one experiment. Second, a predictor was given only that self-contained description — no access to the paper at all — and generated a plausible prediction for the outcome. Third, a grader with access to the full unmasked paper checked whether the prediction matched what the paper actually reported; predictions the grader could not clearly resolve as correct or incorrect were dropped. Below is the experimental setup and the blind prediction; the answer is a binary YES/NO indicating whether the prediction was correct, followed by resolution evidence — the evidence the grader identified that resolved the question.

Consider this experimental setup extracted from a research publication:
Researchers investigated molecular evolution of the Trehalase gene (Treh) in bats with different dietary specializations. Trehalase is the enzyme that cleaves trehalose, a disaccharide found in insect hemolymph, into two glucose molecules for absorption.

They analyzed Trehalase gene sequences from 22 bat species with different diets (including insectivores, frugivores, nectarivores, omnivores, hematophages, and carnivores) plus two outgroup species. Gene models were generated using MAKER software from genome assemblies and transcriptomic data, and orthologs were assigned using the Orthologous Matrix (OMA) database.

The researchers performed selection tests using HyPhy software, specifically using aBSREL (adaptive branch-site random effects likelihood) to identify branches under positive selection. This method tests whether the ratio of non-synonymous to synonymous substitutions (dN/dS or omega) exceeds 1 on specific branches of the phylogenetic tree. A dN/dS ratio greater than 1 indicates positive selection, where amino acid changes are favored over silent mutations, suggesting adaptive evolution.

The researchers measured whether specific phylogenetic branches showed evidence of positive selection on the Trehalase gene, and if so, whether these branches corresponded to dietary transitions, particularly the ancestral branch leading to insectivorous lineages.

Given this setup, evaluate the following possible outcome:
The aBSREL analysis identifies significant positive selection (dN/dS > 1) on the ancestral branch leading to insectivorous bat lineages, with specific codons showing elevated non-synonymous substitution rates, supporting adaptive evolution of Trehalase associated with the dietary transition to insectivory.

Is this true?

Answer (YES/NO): NO